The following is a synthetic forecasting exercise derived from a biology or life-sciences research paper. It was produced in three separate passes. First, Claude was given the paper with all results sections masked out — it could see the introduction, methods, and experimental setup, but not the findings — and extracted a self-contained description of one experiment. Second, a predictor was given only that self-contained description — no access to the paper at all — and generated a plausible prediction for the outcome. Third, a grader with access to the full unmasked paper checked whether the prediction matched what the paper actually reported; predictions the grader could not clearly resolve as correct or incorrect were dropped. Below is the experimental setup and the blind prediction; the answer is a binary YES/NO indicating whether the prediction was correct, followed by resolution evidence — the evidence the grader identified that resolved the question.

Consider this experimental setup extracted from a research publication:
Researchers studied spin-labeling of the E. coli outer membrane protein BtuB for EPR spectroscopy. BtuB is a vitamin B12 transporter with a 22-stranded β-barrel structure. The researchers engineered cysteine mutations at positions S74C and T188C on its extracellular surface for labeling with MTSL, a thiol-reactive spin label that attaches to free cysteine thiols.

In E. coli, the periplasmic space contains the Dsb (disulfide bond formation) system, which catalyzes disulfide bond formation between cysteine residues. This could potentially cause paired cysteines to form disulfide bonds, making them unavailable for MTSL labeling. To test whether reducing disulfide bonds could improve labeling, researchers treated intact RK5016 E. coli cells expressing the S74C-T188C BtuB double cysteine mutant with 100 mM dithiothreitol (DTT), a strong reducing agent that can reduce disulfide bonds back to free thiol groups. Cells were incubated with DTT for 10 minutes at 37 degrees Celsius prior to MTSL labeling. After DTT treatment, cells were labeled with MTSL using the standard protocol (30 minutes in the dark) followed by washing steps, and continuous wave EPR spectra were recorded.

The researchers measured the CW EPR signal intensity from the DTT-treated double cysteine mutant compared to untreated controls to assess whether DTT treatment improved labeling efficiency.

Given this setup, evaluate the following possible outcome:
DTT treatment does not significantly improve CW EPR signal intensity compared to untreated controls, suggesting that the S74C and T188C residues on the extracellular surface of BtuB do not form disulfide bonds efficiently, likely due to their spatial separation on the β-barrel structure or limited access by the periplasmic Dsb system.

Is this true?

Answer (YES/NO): NO